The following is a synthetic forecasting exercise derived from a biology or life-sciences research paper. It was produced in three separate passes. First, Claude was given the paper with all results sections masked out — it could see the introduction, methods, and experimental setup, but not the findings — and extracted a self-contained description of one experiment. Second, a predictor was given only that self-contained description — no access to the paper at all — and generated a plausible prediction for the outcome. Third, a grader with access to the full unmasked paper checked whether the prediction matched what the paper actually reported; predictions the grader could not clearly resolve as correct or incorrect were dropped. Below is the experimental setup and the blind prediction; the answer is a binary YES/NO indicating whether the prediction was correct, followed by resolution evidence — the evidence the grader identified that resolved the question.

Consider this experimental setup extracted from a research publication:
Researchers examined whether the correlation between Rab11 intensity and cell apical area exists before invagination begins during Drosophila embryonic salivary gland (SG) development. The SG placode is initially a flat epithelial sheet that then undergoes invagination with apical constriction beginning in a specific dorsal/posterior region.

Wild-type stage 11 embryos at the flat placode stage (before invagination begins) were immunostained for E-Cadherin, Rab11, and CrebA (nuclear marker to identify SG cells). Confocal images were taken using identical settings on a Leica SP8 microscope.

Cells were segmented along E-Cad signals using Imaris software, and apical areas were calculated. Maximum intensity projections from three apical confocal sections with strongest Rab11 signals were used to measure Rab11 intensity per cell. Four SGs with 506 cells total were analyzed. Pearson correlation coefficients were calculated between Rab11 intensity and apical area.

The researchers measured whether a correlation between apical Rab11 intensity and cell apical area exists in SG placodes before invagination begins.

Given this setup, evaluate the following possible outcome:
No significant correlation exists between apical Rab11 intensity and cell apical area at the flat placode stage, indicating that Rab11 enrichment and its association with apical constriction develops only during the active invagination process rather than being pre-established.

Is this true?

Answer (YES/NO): NO